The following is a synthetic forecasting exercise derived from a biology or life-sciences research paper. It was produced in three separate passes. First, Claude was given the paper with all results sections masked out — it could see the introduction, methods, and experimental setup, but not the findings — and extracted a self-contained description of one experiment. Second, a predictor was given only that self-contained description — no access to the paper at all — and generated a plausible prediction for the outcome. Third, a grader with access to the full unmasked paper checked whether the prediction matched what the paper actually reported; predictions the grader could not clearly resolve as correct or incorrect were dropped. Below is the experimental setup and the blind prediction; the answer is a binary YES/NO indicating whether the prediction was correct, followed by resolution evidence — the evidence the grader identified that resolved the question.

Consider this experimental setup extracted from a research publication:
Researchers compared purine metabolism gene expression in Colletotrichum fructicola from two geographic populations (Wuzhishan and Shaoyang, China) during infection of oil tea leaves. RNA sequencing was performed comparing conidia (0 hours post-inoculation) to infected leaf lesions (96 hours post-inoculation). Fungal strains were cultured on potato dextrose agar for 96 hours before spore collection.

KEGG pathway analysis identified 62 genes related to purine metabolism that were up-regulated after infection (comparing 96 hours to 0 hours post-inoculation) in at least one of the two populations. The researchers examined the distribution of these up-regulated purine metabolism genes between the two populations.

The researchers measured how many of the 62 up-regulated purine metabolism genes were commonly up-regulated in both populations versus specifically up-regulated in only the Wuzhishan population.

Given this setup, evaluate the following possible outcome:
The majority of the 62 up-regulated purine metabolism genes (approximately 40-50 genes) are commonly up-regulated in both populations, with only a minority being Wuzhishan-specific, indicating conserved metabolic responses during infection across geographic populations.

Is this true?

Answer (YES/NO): NO